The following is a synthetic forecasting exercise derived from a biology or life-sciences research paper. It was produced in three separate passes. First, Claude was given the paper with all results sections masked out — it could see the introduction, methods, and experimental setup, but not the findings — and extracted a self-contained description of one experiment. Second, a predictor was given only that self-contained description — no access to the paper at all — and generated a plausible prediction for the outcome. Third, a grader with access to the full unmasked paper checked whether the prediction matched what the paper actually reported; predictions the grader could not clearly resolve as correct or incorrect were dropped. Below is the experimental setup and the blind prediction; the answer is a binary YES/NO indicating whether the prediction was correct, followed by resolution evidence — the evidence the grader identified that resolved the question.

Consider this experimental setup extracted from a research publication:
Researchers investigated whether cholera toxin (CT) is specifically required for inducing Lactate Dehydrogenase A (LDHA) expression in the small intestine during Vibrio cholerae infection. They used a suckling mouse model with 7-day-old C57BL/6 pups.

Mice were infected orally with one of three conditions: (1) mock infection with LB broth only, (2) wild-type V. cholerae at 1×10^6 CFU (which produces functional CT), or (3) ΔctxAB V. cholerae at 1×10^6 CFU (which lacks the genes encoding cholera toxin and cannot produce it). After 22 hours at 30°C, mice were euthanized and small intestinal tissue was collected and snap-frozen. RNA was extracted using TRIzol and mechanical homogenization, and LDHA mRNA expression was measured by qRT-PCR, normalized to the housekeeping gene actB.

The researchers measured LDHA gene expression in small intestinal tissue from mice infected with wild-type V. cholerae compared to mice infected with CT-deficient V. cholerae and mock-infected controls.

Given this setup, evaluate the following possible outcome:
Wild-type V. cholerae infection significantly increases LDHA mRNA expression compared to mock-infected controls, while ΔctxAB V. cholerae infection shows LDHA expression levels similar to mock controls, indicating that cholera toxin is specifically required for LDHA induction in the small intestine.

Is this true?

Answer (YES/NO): YES